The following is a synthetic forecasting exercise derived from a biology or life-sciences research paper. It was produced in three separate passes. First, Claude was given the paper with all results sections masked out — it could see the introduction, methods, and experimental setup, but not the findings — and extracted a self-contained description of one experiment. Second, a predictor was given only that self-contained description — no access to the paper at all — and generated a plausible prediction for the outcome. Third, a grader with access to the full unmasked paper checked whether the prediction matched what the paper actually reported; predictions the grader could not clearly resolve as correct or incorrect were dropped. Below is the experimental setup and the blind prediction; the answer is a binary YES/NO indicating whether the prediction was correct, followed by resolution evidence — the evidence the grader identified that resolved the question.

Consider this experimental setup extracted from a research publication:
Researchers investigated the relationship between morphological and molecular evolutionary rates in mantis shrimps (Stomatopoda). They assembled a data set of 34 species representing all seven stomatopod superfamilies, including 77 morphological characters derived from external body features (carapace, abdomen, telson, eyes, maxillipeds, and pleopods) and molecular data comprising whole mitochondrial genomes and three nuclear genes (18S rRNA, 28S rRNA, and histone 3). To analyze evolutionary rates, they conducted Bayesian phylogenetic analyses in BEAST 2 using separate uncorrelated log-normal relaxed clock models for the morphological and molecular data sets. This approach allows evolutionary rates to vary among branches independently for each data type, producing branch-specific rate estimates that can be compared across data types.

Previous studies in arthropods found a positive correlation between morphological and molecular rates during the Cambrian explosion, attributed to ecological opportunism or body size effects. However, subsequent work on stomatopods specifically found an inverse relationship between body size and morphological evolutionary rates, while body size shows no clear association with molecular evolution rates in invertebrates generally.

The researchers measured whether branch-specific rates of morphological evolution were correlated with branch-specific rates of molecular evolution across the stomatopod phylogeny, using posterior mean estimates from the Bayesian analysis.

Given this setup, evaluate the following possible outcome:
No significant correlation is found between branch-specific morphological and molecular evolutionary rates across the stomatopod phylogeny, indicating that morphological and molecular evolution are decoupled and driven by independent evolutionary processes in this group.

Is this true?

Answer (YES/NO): YES